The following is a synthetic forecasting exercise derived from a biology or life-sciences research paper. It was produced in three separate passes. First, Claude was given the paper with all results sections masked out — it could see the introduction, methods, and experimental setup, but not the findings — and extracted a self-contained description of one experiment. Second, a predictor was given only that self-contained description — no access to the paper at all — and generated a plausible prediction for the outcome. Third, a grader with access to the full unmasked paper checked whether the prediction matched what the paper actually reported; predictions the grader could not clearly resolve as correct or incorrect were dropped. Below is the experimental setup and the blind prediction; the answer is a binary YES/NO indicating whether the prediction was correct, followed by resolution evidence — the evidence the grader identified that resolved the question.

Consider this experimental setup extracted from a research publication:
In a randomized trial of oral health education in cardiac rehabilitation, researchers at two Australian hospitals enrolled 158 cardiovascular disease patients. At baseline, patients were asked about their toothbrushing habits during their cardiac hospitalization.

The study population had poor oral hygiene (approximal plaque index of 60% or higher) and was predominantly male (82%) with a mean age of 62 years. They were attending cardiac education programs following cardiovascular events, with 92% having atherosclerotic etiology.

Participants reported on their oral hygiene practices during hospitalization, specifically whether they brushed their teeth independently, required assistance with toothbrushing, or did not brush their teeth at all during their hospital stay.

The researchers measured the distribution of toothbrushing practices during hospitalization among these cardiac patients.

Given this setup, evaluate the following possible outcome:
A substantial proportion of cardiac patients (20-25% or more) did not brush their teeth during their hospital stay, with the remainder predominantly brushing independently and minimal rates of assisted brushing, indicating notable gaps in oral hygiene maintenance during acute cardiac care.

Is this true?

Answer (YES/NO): NO